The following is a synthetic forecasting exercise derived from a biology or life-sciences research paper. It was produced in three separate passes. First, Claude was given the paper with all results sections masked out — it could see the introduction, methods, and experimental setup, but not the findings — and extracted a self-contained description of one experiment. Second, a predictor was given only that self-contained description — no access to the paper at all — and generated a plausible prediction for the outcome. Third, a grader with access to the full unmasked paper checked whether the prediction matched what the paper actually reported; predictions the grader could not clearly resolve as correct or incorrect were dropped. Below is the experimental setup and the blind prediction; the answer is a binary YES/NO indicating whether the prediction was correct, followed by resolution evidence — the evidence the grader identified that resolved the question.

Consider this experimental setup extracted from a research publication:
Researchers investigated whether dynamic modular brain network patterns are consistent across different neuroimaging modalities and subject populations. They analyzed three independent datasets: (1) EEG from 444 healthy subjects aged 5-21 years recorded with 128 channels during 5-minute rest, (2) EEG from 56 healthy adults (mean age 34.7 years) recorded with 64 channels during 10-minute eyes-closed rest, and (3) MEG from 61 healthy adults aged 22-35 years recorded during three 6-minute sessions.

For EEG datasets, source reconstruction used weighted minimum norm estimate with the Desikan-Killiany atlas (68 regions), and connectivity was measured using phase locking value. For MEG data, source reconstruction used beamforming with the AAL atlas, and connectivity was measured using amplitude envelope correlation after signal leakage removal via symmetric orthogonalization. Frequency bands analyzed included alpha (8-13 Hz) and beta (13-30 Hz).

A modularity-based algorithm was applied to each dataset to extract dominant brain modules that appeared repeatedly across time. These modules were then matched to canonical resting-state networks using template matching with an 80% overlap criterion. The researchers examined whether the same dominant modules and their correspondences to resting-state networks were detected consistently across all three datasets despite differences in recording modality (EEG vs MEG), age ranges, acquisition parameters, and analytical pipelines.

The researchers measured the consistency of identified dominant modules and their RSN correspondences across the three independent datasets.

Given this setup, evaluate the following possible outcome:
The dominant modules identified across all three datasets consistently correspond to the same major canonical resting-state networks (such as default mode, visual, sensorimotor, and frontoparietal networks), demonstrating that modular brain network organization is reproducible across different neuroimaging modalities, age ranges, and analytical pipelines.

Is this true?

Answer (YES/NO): YES